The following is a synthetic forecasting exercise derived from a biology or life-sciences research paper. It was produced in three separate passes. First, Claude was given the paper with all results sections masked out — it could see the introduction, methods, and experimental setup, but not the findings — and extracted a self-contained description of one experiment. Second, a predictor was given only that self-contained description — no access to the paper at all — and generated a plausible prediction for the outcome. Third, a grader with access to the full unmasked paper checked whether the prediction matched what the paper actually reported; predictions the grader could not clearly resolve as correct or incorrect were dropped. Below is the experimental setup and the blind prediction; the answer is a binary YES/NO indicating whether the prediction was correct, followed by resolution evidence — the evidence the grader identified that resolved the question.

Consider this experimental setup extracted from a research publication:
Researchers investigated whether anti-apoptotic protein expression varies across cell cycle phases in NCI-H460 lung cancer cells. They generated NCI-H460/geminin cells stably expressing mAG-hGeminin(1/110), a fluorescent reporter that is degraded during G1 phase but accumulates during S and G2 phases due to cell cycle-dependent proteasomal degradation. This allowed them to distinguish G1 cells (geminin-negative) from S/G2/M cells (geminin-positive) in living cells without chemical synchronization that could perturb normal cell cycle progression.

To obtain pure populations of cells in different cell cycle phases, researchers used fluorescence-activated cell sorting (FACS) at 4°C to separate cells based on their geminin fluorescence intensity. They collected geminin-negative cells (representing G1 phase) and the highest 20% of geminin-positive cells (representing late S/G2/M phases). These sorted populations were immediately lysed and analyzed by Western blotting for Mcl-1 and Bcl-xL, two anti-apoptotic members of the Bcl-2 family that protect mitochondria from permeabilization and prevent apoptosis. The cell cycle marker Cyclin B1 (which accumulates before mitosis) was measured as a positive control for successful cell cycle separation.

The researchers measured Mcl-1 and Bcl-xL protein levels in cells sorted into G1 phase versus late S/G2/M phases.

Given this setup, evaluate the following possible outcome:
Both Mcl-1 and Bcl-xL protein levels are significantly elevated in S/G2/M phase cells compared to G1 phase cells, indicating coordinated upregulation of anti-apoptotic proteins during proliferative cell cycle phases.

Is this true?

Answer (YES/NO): NO